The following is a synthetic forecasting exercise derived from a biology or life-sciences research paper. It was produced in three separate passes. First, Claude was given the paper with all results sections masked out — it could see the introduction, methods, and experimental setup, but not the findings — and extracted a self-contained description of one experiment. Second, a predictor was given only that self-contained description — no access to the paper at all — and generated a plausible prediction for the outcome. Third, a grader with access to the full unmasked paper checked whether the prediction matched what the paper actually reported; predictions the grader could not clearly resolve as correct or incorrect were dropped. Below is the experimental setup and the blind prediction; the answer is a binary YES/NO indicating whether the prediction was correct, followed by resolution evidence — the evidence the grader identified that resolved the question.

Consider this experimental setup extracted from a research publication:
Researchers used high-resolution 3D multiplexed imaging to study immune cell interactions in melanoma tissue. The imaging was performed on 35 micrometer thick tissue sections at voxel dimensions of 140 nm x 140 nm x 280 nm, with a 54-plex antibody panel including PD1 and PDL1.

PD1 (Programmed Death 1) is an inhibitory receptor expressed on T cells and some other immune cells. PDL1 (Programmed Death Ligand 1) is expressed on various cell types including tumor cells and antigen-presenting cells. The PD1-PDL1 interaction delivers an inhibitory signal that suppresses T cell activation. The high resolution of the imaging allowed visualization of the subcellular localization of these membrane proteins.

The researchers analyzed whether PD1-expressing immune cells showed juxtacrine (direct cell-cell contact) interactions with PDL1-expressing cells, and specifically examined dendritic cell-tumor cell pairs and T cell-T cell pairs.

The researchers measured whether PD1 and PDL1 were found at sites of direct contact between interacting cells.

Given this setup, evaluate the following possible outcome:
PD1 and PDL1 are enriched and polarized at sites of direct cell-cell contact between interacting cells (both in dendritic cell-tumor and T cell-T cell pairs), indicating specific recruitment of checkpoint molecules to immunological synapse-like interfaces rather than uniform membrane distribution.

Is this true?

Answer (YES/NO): YES